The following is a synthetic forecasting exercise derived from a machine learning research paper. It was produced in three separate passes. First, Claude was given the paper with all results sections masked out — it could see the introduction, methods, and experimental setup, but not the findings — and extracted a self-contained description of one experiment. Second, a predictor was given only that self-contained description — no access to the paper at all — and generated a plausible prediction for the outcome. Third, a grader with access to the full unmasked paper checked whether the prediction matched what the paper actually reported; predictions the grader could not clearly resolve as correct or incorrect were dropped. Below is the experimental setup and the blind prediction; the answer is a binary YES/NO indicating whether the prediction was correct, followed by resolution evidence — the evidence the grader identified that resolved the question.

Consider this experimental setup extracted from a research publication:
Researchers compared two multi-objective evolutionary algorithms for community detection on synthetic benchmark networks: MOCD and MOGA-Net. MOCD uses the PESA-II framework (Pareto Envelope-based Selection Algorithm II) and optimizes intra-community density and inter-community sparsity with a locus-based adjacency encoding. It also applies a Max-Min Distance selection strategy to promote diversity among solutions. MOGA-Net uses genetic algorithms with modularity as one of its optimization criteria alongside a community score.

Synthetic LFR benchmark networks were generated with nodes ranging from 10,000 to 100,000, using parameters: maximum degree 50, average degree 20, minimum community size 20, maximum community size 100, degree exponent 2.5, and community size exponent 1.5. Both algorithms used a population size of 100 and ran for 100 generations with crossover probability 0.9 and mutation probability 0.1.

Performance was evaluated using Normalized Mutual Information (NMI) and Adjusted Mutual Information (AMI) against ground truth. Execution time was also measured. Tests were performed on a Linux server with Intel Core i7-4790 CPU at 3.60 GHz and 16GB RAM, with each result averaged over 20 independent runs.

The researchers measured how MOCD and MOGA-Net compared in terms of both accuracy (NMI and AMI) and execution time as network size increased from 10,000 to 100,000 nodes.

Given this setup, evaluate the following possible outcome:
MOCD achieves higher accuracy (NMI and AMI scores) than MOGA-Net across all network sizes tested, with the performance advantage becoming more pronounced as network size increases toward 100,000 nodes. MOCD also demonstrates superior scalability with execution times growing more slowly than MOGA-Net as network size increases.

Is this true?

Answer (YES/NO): NO